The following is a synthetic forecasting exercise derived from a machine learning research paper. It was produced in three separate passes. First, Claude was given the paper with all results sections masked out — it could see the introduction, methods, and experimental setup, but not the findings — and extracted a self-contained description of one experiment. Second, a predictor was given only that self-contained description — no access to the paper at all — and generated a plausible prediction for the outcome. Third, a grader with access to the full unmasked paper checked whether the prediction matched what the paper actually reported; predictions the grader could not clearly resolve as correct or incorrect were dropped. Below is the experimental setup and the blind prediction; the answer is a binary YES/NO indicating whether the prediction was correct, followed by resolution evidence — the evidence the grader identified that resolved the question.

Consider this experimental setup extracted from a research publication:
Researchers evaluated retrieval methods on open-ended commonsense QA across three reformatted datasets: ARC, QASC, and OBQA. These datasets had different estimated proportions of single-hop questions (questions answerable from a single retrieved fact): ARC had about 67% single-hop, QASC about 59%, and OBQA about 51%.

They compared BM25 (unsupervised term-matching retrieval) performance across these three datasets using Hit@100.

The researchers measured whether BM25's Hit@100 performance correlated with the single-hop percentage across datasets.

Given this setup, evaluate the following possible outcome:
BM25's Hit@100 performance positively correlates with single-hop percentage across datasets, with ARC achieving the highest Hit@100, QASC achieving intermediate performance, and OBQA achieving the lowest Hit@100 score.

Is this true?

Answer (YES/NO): YES